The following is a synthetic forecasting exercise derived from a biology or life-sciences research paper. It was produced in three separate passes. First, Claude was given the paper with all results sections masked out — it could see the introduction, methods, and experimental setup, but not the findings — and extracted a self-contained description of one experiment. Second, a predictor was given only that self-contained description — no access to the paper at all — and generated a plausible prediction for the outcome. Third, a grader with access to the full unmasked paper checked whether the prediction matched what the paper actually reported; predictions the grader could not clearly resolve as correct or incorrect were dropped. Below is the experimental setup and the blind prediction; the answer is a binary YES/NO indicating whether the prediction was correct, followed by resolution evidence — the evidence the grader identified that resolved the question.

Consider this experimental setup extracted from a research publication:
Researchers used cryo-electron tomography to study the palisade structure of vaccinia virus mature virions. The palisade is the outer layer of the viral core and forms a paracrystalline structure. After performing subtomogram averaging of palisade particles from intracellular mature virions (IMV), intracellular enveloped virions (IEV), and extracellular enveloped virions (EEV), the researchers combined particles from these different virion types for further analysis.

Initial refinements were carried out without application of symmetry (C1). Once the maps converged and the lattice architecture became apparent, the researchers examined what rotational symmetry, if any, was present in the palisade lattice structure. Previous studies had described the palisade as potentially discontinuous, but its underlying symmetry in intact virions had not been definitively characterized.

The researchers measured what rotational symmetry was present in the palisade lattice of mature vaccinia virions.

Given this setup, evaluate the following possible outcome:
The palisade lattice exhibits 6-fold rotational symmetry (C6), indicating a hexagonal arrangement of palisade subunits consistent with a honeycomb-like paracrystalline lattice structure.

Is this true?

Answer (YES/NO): NO